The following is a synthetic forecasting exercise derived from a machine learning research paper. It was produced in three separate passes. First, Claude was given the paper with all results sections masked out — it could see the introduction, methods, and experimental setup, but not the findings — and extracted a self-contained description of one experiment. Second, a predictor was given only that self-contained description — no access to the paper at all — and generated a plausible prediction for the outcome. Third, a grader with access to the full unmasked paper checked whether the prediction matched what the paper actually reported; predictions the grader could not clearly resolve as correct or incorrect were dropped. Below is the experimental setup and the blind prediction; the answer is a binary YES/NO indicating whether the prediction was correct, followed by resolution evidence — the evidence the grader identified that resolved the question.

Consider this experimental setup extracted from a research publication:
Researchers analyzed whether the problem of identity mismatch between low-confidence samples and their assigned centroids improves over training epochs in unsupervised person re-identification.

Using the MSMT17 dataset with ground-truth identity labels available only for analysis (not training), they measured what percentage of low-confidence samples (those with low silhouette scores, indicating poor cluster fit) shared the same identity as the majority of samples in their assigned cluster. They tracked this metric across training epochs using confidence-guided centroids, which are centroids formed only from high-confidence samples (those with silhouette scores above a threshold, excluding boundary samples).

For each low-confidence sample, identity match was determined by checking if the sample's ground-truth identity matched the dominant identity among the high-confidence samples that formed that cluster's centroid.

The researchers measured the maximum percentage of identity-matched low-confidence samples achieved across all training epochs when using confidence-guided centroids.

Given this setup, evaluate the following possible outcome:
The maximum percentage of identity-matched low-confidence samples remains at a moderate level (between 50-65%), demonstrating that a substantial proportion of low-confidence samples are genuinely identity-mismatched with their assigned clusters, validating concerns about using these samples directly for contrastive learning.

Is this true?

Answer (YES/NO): NO